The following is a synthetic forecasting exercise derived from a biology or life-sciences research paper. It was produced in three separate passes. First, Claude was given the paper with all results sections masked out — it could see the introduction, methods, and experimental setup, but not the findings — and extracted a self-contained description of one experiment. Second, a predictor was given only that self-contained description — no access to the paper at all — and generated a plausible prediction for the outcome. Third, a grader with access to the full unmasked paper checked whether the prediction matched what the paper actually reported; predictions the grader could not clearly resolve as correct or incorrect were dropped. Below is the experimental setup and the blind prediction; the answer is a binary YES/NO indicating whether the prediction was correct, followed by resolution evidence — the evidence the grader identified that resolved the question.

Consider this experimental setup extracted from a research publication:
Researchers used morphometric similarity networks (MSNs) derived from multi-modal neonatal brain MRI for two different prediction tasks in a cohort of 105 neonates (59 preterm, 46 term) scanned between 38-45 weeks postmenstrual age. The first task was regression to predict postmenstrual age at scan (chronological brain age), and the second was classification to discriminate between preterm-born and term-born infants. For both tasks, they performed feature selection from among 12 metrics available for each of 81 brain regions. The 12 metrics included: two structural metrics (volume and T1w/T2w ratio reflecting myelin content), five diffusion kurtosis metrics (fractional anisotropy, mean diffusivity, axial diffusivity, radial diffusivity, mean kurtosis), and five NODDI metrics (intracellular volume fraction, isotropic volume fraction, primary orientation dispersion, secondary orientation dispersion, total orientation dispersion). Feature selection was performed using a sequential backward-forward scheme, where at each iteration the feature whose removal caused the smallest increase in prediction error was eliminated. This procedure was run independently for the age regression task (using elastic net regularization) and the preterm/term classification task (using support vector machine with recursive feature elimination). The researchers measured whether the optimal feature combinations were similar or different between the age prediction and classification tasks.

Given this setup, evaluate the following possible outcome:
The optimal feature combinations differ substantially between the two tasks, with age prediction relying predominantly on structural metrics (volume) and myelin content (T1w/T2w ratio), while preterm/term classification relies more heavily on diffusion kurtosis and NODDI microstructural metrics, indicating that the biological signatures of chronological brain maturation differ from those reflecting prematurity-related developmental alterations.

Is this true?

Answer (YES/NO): NO